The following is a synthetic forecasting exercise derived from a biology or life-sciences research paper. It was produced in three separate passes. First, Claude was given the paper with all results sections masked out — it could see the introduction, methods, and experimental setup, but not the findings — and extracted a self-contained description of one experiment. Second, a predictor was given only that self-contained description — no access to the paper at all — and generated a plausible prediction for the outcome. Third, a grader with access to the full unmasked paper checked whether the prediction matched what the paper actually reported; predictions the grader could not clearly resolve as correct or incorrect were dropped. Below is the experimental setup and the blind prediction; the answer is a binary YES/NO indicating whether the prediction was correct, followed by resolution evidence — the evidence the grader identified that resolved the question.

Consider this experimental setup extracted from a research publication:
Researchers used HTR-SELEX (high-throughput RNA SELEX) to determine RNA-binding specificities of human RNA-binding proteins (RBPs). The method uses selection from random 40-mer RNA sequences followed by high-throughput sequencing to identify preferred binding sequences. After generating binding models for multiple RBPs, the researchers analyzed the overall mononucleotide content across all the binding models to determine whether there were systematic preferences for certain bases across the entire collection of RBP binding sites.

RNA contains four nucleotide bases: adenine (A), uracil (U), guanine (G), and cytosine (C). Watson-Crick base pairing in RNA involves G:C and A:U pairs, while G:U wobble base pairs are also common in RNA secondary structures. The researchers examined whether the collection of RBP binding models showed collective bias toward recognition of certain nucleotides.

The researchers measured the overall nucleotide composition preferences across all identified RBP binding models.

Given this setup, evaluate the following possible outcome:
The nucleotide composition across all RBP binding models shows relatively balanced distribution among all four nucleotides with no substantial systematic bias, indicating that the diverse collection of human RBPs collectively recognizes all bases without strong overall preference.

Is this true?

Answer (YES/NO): NO